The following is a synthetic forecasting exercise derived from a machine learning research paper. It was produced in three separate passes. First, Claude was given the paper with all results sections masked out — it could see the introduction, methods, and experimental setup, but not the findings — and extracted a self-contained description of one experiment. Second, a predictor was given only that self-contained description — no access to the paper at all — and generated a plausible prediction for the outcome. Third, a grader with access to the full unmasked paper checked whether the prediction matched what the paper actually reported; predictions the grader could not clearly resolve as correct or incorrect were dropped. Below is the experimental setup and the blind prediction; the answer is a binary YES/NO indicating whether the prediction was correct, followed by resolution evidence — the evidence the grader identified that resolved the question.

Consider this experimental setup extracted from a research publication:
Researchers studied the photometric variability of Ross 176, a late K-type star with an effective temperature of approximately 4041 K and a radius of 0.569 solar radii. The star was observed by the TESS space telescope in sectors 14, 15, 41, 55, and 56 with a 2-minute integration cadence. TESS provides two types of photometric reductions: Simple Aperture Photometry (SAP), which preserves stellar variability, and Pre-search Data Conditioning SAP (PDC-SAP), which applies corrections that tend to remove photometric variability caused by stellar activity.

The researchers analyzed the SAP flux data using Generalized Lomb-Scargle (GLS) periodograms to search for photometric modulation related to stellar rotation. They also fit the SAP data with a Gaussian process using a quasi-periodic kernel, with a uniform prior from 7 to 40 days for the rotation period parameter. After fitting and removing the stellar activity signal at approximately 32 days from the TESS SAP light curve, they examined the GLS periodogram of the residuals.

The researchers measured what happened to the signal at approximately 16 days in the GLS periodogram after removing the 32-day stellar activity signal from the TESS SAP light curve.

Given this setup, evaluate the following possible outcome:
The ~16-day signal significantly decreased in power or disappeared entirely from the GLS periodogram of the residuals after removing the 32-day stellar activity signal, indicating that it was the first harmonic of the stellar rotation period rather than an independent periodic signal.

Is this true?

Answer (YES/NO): YES